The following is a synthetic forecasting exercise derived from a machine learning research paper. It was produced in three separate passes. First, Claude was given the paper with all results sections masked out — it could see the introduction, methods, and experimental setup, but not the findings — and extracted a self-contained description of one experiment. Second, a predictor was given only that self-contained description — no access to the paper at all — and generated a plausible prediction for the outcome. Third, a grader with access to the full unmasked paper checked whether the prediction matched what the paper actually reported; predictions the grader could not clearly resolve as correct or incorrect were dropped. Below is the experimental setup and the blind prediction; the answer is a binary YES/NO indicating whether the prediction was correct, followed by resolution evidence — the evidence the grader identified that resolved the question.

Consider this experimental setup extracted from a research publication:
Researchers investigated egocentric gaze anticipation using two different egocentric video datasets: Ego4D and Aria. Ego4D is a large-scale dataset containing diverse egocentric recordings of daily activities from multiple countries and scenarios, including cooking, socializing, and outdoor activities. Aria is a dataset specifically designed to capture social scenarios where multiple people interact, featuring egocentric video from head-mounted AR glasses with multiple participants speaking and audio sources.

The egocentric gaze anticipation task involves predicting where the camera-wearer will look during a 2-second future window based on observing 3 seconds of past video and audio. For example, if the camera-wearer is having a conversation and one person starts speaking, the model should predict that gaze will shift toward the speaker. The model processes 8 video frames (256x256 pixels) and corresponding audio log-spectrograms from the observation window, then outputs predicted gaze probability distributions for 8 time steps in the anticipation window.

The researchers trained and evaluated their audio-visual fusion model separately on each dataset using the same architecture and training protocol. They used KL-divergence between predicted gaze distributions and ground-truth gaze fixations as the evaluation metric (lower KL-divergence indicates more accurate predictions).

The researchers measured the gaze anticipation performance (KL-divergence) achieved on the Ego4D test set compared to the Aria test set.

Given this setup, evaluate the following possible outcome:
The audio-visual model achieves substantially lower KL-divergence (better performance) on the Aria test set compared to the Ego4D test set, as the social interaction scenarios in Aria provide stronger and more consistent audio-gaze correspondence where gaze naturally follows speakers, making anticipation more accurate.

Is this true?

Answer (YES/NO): YES